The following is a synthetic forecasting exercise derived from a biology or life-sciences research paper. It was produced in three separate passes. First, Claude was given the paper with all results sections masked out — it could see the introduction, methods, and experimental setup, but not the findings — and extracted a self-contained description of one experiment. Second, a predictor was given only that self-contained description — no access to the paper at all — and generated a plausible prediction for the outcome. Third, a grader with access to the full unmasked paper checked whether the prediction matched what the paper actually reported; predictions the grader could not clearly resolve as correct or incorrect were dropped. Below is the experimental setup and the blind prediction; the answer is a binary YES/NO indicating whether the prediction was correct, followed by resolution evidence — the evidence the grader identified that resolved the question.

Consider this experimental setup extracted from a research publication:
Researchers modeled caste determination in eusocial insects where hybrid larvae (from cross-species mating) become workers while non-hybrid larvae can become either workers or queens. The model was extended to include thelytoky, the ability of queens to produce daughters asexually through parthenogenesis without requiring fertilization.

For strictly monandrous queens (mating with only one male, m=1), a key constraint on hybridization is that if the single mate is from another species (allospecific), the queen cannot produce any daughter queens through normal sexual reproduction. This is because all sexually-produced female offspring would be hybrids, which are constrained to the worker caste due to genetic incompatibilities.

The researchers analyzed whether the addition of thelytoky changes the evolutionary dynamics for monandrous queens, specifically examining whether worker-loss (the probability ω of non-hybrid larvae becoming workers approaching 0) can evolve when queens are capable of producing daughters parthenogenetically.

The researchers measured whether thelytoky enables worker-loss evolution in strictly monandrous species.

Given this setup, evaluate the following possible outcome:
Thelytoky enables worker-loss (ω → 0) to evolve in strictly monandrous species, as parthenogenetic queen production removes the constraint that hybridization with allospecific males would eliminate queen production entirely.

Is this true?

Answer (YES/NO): YES